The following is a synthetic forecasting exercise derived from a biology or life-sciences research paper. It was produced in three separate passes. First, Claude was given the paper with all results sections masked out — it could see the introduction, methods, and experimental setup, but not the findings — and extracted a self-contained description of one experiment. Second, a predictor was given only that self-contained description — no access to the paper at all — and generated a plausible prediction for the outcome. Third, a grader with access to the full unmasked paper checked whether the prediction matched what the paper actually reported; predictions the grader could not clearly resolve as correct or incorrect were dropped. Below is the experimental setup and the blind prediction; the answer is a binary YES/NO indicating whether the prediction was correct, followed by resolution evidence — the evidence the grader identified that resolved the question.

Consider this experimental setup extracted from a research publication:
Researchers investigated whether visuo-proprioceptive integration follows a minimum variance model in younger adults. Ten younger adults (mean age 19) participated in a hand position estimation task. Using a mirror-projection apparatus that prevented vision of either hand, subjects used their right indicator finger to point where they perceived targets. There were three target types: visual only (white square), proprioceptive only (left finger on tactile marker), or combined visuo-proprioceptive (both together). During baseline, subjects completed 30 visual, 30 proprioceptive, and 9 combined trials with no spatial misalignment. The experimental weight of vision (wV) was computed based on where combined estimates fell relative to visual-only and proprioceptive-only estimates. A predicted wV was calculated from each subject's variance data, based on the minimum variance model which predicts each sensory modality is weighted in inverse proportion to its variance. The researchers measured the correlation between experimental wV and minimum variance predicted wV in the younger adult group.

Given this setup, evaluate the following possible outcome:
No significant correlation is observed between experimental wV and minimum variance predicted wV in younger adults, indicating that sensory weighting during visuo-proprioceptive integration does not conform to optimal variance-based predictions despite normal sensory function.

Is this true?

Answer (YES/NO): NO